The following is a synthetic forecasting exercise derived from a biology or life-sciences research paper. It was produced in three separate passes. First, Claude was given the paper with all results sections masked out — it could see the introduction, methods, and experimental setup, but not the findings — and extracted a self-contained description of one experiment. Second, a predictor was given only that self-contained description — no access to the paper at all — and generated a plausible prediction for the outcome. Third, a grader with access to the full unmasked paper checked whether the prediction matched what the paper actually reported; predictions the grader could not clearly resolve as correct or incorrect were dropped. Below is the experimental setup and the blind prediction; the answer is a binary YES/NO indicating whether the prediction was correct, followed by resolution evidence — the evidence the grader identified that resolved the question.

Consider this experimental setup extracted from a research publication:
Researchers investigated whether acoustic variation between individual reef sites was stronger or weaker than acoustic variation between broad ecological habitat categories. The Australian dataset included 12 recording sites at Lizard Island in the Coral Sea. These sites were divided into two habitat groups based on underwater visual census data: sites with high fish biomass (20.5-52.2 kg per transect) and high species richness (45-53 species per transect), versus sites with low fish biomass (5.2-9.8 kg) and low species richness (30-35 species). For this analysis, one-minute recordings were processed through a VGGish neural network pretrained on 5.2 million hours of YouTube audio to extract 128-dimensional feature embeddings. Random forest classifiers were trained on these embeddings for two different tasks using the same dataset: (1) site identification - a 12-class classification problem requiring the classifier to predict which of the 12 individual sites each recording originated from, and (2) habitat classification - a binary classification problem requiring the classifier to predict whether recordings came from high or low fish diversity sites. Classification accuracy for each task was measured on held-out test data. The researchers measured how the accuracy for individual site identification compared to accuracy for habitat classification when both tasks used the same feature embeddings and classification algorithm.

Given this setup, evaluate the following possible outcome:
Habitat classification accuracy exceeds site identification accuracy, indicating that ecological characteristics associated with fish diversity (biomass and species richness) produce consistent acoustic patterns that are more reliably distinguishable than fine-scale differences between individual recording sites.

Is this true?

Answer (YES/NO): YES